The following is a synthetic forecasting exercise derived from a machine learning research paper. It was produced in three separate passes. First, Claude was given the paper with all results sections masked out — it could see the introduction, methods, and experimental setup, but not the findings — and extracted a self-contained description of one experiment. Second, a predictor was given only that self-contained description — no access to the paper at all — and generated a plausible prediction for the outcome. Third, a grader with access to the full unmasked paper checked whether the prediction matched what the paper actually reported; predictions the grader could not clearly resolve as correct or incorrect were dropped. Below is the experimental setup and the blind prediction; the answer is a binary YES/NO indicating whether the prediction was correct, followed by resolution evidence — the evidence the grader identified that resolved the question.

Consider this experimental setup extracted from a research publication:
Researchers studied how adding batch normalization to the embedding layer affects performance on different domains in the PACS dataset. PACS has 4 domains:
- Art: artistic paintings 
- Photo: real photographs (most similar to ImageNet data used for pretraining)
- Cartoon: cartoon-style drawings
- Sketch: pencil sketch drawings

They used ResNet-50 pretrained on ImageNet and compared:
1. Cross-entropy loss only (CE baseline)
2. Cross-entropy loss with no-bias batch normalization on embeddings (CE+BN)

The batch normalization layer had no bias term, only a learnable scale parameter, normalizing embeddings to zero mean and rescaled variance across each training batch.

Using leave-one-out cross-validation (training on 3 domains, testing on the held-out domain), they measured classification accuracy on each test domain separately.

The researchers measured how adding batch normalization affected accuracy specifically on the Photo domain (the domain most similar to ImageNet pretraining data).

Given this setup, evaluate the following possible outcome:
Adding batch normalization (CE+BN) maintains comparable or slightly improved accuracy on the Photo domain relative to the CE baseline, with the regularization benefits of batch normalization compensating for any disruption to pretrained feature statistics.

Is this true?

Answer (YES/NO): NO